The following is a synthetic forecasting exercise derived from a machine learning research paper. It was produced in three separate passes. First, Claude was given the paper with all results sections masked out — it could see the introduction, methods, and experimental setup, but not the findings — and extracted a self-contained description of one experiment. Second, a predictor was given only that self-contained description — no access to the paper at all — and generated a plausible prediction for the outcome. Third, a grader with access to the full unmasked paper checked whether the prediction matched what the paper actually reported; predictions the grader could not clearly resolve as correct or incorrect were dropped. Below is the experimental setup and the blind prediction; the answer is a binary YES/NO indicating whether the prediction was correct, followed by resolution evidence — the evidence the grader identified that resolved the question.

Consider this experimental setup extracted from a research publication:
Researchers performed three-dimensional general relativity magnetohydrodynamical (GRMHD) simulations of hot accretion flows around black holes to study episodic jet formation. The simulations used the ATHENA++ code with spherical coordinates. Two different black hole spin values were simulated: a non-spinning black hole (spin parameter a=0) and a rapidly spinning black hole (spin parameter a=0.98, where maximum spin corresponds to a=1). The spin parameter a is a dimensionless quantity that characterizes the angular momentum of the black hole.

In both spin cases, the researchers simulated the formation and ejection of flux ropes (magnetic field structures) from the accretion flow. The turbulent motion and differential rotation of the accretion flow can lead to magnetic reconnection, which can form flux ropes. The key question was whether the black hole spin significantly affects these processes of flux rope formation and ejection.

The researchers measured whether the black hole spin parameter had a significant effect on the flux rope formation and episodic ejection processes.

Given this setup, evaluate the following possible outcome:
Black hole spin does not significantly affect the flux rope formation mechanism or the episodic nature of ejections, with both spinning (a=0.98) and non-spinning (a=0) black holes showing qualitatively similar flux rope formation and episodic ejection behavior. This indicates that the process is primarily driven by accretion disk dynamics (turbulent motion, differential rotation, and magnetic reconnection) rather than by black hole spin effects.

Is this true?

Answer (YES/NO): YES